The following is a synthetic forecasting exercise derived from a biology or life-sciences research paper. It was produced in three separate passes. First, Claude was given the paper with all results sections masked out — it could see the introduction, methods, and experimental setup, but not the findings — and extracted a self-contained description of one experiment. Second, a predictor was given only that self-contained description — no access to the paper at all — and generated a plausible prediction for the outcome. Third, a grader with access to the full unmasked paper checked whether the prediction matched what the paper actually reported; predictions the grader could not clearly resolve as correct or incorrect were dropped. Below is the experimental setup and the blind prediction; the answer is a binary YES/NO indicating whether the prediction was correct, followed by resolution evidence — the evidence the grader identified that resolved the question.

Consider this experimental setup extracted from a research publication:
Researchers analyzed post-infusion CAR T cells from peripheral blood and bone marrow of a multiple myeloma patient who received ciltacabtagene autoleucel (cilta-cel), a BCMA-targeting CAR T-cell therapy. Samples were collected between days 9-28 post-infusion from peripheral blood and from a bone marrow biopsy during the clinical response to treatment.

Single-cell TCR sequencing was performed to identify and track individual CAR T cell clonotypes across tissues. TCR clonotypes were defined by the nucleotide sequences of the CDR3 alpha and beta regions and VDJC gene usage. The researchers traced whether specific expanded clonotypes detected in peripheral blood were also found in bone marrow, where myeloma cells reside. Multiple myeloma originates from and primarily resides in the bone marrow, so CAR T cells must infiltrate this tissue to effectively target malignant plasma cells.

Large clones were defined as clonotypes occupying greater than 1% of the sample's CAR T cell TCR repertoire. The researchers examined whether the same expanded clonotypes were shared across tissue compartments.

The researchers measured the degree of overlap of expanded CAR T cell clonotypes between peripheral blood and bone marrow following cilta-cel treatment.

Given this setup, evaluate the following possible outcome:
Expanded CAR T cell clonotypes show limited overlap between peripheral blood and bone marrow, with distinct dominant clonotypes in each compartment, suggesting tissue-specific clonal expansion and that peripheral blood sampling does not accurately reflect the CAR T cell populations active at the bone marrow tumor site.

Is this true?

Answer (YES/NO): NO